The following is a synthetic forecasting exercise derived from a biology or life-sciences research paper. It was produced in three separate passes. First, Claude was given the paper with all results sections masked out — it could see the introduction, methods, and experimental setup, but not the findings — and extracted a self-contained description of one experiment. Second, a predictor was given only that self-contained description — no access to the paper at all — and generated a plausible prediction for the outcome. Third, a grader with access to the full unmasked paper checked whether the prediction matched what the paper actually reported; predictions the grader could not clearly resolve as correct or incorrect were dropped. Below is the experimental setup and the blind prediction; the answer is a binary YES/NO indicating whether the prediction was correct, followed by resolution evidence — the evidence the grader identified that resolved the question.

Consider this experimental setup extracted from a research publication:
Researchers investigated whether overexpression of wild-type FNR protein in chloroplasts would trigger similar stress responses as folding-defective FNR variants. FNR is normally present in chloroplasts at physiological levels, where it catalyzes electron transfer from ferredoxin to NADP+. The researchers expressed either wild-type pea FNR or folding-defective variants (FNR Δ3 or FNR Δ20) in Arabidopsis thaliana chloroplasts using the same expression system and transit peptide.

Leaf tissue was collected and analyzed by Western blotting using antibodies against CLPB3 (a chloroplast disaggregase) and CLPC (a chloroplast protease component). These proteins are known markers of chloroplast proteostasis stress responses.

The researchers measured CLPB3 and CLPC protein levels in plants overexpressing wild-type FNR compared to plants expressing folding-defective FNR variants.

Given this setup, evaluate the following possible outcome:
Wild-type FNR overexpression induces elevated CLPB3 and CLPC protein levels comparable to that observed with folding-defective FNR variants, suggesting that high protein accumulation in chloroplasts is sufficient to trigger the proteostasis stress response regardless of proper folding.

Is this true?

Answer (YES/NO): NO